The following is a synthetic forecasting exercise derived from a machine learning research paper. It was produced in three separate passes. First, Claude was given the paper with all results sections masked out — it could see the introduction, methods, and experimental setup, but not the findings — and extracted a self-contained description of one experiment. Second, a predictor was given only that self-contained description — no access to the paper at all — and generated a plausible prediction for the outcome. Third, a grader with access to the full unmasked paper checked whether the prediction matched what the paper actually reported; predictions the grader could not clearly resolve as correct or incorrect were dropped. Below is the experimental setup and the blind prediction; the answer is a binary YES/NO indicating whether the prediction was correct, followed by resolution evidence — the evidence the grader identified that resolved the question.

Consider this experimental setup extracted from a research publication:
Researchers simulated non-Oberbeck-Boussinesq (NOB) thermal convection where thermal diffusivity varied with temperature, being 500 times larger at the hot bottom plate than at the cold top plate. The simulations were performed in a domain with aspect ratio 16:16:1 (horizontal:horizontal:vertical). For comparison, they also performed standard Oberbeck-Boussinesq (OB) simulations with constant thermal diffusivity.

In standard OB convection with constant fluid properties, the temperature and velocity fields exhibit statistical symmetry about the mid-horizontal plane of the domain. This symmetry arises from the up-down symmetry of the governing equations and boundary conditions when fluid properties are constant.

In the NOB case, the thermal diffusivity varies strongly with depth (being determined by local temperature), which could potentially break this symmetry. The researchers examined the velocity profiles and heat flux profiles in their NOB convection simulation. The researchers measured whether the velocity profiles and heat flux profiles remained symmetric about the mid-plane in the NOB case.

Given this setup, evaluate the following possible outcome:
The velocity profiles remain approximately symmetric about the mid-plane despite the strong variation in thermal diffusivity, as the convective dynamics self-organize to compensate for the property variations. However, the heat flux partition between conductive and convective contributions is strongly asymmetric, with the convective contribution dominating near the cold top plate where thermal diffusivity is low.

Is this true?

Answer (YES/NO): NO